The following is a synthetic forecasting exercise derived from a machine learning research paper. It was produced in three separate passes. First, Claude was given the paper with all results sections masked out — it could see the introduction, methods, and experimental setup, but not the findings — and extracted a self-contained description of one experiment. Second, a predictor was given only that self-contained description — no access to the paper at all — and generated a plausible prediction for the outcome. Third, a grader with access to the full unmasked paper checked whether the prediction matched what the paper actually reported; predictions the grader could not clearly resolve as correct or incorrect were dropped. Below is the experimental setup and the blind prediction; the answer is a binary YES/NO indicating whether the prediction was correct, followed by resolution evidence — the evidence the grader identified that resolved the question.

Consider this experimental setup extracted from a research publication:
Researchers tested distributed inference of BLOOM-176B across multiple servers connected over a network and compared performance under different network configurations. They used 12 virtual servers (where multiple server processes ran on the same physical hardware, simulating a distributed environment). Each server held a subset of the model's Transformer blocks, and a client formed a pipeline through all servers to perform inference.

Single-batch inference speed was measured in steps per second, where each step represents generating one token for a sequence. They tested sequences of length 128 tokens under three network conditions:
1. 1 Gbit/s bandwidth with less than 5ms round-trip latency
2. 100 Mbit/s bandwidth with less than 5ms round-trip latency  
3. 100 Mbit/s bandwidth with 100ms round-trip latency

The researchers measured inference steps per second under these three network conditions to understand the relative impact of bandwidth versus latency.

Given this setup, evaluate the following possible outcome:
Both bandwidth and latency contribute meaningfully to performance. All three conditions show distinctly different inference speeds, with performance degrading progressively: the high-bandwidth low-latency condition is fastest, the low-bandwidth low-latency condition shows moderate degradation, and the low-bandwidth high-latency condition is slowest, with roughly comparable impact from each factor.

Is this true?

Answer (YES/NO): NO